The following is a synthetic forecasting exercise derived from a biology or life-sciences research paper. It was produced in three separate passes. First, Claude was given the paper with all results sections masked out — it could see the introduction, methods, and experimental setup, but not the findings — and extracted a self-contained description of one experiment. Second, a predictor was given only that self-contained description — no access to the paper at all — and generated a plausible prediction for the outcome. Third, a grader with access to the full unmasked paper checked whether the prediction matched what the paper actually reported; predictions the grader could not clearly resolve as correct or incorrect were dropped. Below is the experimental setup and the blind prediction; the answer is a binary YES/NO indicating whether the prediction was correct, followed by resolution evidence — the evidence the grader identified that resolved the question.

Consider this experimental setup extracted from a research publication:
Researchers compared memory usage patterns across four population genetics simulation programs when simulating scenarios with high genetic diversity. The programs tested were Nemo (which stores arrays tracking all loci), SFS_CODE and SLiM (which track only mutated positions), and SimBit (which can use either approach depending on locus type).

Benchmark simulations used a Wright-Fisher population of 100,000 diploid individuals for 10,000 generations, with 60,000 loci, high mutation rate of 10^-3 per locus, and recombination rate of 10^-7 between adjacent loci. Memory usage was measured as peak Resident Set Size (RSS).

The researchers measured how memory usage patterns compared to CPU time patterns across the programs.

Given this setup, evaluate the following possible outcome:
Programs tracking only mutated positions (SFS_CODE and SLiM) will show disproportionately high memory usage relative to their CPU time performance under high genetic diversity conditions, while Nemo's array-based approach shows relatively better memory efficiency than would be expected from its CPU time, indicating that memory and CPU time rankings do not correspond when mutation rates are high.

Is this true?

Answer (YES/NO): NO